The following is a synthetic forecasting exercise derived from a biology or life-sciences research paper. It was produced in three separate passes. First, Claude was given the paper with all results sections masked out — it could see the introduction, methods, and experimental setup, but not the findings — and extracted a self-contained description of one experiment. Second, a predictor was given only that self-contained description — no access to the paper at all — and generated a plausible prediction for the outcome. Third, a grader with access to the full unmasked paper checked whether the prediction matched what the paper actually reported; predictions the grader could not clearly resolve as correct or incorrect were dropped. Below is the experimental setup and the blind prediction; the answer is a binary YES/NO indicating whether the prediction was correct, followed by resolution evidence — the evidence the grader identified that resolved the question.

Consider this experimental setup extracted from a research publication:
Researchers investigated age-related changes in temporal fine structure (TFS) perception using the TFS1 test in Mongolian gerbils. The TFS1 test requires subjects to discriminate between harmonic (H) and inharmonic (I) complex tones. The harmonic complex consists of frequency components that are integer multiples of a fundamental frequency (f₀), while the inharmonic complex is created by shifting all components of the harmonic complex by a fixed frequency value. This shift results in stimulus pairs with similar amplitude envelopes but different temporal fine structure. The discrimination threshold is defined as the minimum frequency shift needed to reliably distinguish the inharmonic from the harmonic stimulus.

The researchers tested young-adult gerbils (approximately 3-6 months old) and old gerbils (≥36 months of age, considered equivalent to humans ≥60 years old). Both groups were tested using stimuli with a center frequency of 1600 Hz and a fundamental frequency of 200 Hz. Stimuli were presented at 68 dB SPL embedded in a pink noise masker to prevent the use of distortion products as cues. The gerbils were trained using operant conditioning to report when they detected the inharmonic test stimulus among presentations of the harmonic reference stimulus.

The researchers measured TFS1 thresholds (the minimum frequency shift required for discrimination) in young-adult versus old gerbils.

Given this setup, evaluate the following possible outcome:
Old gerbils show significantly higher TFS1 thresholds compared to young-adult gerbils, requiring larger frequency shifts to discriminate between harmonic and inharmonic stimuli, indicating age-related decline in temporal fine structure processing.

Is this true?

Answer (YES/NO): YES